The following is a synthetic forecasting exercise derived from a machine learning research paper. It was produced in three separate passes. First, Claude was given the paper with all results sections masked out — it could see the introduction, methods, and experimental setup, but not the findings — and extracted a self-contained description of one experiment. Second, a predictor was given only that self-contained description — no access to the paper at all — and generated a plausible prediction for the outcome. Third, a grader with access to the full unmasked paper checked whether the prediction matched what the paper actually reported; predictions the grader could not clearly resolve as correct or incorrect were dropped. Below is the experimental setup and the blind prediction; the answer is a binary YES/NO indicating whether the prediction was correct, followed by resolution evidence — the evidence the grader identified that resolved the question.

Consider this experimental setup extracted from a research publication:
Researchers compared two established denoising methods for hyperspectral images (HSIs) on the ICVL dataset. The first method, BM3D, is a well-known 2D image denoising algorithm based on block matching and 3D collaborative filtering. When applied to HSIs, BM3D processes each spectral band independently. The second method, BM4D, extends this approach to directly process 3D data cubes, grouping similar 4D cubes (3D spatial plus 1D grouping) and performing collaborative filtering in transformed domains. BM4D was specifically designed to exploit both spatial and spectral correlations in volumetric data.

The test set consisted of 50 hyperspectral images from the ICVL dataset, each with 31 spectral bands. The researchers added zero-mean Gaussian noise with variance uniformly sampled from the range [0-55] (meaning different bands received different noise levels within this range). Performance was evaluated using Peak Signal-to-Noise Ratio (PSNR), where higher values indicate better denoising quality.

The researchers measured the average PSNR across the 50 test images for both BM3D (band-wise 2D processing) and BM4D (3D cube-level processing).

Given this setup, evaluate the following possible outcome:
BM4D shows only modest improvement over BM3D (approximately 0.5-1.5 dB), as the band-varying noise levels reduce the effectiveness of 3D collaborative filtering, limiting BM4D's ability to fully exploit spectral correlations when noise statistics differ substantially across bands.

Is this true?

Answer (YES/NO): NO